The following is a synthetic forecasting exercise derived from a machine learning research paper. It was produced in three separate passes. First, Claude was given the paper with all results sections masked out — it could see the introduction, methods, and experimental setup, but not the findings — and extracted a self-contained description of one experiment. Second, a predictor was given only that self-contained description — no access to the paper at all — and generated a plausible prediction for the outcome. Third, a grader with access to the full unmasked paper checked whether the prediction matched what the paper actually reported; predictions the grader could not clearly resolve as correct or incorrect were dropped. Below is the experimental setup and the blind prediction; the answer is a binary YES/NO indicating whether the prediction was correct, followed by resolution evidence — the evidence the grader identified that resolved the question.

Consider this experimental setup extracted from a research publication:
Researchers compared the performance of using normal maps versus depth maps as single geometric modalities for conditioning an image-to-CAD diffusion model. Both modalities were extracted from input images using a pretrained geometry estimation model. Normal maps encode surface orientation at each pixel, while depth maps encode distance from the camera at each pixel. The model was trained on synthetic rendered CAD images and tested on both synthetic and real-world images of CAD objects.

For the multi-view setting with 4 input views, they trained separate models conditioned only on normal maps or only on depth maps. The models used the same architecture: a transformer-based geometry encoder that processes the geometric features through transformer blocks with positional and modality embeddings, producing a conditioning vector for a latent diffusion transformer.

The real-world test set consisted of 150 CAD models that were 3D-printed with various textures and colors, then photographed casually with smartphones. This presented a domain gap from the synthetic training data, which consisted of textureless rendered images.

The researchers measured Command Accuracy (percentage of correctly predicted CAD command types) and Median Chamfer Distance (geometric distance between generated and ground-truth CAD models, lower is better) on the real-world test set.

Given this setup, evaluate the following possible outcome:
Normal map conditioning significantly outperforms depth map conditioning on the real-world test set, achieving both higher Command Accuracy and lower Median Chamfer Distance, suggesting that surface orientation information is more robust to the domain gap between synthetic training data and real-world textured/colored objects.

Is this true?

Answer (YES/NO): NO